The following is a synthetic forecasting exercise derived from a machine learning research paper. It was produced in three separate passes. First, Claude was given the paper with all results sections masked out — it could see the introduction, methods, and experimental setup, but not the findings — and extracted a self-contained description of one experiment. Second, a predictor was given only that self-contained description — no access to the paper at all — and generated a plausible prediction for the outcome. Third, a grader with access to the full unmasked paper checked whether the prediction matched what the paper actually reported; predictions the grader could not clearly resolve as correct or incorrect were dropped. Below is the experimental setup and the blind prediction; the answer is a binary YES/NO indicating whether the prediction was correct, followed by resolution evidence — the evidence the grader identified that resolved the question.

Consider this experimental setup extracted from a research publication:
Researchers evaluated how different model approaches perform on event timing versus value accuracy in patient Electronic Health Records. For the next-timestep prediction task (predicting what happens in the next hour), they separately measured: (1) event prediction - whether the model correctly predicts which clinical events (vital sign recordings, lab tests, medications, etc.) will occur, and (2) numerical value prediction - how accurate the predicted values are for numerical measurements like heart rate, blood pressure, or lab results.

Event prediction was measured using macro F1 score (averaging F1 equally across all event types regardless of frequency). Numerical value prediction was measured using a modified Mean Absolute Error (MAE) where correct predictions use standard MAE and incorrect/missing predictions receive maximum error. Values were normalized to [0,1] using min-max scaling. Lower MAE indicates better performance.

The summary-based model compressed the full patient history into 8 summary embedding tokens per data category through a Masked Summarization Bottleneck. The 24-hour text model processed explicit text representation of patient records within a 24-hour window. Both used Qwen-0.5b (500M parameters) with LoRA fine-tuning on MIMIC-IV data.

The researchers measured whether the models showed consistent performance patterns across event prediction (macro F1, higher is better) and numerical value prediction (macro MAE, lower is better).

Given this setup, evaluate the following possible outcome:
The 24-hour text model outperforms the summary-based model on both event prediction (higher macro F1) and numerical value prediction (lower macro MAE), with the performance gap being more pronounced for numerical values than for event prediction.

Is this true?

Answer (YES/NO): NO